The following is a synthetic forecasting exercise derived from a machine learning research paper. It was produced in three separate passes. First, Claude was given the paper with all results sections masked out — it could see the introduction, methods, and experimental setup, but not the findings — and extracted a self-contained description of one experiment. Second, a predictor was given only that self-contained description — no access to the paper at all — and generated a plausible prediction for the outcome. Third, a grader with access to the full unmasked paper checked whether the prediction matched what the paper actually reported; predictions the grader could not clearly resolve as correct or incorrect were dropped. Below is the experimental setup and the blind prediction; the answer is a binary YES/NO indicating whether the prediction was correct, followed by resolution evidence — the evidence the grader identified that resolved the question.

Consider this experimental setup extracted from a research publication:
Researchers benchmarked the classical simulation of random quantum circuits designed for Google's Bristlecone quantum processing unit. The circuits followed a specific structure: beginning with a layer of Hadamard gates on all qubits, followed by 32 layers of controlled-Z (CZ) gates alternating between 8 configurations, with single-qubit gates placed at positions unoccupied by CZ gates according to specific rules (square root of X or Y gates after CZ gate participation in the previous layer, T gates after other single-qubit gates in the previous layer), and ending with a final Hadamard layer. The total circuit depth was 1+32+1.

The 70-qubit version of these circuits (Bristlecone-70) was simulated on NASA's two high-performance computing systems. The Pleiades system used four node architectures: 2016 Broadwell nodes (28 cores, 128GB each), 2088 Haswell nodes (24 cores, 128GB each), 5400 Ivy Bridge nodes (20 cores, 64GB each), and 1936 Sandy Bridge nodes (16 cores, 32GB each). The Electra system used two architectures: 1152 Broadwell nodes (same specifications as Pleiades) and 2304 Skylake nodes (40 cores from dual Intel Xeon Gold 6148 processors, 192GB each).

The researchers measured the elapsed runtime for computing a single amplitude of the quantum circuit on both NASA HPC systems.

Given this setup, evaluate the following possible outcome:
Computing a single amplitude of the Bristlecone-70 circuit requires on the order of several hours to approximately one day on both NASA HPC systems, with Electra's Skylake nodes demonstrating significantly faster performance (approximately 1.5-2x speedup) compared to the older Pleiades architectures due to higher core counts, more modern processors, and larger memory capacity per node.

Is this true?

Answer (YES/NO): NO